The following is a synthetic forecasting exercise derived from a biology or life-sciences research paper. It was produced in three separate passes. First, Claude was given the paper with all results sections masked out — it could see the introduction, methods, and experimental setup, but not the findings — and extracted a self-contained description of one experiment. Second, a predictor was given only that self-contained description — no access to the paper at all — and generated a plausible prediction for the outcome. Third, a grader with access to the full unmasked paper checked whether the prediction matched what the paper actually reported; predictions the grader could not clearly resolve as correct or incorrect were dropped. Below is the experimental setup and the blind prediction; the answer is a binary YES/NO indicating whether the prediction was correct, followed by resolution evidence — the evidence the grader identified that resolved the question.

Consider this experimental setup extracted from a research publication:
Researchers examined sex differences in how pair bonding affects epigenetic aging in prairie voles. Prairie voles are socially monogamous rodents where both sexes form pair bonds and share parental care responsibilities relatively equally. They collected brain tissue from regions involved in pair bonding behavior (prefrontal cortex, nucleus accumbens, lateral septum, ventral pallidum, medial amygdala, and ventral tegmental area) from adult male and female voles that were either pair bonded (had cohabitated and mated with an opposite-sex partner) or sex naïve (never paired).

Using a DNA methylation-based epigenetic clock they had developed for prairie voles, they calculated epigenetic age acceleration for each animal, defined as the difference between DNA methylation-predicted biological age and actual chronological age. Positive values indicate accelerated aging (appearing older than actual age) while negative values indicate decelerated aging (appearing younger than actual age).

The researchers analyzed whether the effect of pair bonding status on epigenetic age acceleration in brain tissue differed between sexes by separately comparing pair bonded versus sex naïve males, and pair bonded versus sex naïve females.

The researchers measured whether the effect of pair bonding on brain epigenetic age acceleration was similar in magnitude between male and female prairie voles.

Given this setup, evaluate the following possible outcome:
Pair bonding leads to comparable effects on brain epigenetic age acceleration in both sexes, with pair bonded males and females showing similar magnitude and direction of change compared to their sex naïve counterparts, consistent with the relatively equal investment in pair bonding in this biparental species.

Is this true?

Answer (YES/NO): NO